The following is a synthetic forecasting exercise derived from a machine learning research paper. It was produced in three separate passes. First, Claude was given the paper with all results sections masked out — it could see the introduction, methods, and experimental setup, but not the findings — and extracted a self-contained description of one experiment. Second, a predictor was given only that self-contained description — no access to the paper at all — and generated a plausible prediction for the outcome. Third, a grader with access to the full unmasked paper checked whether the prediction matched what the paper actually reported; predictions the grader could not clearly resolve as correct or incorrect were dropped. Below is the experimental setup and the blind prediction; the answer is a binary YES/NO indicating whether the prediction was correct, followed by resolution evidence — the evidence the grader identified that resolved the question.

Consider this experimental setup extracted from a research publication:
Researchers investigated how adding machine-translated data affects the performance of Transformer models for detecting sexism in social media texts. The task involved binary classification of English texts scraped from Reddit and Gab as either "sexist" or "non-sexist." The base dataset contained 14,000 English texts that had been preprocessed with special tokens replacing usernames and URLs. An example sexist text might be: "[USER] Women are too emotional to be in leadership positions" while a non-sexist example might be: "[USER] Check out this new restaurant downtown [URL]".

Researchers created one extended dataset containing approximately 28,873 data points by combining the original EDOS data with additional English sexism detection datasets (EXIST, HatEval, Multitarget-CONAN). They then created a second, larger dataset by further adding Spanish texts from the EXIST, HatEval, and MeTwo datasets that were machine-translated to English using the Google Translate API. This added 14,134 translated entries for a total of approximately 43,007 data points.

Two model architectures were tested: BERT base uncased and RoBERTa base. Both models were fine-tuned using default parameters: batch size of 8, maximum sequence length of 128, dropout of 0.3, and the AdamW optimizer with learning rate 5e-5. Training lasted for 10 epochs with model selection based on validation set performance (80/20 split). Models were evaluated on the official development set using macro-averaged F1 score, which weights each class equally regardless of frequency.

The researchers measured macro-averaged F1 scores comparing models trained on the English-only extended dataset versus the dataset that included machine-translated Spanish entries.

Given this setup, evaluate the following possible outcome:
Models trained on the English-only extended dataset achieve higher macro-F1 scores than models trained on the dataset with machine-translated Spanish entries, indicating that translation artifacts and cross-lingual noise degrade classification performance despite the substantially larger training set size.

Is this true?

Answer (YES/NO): YES